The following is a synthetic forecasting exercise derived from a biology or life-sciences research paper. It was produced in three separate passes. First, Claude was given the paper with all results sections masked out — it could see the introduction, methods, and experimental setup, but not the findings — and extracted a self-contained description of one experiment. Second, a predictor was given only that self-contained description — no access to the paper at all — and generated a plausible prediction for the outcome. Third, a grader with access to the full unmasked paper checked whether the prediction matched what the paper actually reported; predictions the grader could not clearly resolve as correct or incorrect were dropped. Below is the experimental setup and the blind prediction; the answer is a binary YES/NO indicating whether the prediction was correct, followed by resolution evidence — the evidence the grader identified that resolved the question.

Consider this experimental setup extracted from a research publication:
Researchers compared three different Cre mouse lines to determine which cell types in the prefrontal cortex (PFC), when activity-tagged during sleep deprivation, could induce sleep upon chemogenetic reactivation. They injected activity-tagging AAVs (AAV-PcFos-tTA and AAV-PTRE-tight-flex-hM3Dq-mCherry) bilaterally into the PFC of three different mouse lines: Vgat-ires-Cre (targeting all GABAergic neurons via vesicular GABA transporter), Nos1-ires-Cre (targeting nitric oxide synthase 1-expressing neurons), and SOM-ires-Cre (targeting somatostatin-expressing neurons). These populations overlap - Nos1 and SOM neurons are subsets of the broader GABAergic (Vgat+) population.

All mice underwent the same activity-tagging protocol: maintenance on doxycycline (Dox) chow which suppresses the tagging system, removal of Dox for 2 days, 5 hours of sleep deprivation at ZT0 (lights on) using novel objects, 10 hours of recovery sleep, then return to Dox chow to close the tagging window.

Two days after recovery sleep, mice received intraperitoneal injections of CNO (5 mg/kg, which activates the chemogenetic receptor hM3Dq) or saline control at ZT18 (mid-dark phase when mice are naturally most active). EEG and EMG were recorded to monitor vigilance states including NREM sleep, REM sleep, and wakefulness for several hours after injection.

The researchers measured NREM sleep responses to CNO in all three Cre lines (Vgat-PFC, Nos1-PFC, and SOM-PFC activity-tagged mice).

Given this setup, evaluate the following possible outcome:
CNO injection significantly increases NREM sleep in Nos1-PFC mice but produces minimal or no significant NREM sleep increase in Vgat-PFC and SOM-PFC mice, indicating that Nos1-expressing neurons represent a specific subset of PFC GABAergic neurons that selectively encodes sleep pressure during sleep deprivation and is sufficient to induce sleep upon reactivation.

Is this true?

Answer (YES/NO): NO